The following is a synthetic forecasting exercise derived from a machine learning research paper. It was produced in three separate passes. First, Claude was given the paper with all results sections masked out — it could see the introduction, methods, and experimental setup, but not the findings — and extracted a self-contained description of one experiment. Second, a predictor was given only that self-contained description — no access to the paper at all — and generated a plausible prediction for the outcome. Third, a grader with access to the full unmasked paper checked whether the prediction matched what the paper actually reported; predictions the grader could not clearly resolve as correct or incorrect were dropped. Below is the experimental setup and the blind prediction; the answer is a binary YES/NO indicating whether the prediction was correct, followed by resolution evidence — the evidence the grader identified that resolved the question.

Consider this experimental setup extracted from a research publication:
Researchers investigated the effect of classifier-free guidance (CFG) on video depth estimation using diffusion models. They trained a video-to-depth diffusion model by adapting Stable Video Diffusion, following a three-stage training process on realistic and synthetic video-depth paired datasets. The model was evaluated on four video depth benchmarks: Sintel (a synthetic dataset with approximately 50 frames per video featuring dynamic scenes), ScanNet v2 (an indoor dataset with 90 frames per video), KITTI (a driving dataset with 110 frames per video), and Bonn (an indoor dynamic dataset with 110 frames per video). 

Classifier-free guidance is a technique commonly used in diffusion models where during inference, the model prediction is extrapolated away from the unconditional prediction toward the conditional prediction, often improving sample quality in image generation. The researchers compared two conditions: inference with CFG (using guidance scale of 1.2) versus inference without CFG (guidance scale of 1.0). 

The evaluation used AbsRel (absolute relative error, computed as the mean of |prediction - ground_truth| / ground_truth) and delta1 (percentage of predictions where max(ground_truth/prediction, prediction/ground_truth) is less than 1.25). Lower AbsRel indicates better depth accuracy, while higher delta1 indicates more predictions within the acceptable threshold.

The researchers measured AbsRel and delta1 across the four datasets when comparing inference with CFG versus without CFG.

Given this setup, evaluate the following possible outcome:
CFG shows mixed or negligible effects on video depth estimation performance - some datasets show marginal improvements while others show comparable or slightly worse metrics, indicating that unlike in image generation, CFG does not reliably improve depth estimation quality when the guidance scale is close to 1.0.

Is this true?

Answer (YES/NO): NO